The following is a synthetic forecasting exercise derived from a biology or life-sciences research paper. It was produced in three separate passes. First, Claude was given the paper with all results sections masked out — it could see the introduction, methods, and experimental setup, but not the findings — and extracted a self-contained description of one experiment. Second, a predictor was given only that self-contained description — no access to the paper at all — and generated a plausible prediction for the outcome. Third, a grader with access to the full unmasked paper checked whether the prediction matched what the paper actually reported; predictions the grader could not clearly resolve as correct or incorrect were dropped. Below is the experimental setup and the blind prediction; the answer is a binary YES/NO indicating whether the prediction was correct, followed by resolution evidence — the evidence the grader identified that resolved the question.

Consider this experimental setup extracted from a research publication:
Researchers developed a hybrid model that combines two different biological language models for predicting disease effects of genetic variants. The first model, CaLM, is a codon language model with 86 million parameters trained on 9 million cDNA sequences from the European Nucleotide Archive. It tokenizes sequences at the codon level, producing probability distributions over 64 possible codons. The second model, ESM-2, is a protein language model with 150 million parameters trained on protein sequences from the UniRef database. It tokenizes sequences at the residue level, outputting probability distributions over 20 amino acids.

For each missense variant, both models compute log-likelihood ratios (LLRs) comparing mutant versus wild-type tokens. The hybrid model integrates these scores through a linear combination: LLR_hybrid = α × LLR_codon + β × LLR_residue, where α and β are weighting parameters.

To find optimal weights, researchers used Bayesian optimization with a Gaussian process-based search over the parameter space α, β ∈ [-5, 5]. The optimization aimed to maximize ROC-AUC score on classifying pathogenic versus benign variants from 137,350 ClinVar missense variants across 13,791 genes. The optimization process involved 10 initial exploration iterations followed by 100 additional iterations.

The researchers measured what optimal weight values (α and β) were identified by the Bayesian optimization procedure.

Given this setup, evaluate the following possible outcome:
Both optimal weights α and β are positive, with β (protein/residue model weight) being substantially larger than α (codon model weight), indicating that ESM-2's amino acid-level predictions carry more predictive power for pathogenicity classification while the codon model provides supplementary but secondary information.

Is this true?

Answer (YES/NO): NO